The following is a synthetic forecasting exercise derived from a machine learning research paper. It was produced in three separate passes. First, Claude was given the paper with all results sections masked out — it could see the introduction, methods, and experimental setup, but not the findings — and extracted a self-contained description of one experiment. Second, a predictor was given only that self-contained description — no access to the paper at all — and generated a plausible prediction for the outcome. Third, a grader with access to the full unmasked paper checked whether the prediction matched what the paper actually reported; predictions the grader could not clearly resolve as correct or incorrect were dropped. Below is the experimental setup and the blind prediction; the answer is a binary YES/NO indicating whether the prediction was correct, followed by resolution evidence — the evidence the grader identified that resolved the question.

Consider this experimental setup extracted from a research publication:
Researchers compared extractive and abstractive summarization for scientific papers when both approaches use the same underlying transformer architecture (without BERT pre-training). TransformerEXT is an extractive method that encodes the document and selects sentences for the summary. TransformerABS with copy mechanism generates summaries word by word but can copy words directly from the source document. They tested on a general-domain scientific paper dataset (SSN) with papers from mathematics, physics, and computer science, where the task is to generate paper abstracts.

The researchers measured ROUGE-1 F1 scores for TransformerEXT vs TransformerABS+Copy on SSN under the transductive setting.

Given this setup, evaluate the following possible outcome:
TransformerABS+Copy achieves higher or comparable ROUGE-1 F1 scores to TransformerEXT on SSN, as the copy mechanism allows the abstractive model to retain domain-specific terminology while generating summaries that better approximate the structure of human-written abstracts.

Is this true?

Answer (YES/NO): NO